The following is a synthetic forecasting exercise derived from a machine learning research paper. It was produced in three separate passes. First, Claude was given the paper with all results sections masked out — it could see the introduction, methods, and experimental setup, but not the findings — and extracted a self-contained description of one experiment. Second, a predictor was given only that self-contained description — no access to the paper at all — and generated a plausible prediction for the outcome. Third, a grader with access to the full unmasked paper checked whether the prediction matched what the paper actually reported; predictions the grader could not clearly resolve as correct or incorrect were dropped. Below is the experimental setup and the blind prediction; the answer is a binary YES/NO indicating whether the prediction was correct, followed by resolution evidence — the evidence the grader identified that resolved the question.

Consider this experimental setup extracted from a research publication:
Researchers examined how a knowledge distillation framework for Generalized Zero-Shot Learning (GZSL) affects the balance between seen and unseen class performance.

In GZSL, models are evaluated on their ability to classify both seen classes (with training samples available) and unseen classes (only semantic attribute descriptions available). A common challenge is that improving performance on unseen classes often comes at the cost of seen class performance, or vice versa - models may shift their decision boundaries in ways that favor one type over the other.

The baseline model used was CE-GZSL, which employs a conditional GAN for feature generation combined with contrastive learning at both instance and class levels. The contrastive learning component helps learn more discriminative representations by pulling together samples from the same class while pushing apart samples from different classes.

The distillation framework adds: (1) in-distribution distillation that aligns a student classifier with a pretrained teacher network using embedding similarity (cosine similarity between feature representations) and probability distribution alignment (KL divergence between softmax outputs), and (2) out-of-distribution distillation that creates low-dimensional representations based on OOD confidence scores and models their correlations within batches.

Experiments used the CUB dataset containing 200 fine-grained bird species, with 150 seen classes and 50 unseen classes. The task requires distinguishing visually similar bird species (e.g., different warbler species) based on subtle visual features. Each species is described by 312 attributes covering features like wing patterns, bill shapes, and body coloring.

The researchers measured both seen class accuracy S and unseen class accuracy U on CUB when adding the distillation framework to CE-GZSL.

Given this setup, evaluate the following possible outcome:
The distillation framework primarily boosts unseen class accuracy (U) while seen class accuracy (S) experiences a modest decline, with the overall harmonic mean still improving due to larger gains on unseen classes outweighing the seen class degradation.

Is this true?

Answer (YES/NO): NO